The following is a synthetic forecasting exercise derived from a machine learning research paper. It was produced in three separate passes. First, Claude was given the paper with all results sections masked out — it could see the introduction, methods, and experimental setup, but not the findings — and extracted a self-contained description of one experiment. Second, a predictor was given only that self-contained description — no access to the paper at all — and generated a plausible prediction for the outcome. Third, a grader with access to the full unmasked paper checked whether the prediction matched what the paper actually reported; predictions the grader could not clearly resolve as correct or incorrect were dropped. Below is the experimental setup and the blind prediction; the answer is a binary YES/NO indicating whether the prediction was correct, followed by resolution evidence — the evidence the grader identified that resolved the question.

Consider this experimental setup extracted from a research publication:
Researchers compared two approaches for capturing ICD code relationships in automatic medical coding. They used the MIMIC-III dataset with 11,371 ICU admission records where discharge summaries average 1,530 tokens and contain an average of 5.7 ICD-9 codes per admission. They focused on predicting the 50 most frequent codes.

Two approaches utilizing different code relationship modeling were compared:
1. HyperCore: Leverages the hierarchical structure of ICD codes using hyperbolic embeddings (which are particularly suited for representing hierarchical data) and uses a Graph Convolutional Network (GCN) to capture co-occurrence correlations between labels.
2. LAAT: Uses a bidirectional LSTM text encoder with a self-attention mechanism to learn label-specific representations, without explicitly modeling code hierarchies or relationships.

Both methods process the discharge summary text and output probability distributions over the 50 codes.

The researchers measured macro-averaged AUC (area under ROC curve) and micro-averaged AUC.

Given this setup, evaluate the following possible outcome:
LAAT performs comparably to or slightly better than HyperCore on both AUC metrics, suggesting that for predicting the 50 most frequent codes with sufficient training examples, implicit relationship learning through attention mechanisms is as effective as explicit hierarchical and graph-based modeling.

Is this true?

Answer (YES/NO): YES